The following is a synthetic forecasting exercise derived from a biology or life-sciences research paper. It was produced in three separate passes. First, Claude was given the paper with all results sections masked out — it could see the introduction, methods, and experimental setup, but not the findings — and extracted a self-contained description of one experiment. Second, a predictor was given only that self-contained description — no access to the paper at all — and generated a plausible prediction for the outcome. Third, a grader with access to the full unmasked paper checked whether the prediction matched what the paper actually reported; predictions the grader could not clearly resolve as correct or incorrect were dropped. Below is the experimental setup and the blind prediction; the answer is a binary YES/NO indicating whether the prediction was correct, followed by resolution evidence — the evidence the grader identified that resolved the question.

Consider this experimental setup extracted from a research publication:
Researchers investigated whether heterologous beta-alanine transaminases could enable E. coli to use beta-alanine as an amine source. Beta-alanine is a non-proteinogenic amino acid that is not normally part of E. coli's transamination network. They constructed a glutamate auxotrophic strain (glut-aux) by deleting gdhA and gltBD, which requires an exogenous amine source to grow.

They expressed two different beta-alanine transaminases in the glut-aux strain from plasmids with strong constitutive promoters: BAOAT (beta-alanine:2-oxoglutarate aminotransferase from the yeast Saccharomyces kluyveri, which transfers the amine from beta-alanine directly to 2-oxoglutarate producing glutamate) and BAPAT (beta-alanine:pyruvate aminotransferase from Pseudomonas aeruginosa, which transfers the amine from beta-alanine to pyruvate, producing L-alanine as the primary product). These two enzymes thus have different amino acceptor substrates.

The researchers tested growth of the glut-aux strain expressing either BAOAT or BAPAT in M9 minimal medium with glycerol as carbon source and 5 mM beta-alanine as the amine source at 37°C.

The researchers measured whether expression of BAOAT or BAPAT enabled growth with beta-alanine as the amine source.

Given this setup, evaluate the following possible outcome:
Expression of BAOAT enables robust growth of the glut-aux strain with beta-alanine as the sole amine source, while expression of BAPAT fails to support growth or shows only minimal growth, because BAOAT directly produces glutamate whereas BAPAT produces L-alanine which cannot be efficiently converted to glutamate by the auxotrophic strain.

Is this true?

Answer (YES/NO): YES